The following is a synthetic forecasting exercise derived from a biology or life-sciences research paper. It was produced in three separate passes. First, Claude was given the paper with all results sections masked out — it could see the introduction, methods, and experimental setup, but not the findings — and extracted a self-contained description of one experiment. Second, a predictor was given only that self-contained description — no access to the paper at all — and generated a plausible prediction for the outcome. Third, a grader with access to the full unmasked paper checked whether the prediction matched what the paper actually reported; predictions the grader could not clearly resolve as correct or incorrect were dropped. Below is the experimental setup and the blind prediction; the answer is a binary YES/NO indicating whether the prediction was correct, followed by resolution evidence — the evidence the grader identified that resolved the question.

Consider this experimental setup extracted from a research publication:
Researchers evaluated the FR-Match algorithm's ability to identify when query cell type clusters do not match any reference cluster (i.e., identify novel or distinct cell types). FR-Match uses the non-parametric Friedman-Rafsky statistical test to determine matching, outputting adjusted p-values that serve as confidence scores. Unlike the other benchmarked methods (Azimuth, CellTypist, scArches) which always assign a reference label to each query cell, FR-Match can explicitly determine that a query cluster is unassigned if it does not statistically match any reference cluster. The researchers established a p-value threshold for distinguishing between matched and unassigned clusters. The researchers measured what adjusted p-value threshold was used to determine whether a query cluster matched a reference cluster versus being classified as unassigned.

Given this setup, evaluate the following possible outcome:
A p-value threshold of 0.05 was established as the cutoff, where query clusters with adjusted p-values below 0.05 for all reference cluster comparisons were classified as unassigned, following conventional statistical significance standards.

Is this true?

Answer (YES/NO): YES